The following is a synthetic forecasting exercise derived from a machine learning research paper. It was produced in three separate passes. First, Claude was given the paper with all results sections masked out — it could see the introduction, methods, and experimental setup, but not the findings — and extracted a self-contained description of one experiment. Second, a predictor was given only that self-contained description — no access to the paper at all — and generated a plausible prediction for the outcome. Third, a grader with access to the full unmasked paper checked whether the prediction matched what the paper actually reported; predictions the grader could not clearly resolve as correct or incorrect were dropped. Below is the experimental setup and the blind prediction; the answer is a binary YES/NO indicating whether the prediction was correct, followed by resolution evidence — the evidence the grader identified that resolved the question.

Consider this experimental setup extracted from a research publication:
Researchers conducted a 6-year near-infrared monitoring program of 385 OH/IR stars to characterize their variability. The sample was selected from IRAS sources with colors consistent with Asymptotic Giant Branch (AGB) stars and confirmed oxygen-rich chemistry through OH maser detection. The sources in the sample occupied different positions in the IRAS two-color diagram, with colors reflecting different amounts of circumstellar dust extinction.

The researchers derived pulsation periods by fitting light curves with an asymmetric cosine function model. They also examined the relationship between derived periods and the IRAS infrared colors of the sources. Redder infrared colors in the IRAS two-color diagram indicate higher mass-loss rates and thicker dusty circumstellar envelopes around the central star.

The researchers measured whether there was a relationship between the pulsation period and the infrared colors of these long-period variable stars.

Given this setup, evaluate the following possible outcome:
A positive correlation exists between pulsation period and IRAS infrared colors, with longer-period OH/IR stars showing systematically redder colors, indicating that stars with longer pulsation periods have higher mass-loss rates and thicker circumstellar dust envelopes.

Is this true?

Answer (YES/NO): YES